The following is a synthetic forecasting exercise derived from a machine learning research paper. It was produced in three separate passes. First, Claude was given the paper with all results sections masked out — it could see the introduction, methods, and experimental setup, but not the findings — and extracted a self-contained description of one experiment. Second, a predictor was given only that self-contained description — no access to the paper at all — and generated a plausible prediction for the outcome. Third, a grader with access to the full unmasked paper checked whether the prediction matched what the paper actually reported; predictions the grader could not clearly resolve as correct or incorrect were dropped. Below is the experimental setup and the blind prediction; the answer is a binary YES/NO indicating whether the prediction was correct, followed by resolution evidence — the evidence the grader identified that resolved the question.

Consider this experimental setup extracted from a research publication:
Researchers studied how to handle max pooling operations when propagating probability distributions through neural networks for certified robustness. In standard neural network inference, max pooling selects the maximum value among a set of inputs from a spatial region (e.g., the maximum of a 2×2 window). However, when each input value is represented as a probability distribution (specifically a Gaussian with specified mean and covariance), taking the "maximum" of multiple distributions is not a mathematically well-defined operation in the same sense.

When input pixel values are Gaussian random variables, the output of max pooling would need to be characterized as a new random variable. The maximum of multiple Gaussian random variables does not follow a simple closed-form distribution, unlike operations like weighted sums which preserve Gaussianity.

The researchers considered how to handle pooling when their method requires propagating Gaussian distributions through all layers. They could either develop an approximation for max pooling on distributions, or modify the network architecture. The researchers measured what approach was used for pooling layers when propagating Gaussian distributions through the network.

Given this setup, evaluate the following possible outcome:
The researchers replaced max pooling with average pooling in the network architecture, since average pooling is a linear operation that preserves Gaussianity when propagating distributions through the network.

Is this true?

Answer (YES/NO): YES